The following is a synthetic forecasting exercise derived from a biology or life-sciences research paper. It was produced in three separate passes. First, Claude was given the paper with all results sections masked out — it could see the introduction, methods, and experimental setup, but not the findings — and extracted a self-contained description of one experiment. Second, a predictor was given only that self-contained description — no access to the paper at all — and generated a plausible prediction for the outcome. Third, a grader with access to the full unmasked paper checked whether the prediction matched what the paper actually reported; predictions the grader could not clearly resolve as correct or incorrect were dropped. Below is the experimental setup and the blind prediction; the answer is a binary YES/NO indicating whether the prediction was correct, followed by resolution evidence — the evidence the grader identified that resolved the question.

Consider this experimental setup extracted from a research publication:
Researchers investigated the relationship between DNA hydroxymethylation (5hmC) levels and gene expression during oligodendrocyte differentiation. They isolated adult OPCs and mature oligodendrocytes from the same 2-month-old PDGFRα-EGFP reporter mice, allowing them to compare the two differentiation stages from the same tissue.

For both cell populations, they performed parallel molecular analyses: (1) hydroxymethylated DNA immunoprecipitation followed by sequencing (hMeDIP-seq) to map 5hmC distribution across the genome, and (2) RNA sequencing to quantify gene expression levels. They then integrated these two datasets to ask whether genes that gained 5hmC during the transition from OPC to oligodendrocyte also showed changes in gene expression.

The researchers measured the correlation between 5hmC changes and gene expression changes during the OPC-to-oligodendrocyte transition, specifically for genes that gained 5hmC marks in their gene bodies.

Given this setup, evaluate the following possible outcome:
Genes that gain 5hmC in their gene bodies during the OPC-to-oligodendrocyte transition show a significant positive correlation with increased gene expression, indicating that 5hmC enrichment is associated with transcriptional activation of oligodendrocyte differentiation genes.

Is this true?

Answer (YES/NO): YES